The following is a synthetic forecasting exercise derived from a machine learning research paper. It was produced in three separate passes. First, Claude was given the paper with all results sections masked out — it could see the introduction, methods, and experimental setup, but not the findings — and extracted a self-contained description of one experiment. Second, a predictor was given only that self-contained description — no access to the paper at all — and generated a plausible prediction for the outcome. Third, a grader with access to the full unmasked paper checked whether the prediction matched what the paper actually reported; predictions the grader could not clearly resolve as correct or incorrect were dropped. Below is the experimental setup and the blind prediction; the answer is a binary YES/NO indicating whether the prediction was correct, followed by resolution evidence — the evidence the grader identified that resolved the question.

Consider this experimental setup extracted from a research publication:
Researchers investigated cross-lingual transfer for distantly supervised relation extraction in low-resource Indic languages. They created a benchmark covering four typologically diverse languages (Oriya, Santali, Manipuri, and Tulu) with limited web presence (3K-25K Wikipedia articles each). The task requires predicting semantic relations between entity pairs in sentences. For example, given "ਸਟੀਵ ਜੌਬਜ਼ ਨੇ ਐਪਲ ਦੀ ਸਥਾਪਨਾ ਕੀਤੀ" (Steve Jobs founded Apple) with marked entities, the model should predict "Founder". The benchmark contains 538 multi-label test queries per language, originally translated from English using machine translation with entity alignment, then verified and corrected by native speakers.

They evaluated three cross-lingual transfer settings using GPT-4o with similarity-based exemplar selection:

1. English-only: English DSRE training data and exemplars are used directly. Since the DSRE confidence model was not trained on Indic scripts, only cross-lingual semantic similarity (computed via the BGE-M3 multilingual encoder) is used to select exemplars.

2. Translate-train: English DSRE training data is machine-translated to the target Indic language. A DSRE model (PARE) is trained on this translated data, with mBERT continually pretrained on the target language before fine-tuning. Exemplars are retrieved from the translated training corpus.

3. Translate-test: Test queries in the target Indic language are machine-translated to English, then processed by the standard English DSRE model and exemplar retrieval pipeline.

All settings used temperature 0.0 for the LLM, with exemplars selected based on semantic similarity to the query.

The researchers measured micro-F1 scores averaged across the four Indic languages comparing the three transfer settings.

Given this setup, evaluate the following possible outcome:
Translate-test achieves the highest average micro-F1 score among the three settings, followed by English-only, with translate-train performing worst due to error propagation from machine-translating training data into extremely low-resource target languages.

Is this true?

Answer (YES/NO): NO